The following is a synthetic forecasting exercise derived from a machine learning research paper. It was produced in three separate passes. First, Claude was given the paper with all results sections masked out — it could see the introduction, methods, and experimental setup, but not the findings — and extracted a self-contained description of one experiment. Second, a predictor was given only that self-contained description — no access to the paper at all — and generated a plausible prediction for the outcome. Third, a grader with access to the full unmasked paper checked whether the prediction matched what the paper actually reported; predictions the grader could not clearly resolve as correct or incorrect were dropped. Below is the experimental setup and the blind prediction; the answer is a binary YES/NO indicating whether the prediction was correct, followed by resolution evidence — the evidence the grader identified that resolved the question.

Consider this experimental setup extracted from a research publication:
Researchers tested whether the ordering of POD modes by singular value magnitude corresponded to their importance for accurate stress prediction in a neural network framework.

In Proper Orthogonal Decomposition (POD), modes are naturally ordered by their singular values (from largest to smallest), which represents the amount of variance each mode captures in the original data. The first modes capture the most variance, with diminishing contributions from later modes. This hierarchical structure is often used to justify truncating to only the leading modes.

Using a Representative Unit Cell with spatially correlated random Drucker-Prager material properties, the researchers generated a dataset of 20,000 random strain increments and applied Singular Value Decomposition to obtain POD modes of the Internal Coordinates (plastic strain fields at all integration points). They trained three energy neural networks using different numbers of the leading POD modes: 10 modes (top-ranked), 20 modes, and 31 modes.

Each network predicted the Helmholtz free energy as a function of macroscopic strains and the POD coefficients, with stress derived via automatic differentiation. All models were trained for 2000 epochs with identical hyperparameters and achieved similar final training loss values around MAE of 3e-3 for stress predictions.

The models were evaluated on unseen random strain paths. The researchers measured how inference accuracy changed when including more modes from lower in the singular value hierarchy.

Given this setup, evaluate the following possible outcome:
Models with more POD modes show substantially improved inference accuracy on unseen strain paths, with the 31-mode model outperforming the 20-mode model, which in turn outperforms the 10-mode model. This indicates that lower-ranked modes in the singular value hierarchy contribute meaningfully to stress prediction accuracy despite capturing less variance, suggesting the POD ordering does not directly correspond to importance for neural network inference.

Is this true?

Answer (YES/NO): YES